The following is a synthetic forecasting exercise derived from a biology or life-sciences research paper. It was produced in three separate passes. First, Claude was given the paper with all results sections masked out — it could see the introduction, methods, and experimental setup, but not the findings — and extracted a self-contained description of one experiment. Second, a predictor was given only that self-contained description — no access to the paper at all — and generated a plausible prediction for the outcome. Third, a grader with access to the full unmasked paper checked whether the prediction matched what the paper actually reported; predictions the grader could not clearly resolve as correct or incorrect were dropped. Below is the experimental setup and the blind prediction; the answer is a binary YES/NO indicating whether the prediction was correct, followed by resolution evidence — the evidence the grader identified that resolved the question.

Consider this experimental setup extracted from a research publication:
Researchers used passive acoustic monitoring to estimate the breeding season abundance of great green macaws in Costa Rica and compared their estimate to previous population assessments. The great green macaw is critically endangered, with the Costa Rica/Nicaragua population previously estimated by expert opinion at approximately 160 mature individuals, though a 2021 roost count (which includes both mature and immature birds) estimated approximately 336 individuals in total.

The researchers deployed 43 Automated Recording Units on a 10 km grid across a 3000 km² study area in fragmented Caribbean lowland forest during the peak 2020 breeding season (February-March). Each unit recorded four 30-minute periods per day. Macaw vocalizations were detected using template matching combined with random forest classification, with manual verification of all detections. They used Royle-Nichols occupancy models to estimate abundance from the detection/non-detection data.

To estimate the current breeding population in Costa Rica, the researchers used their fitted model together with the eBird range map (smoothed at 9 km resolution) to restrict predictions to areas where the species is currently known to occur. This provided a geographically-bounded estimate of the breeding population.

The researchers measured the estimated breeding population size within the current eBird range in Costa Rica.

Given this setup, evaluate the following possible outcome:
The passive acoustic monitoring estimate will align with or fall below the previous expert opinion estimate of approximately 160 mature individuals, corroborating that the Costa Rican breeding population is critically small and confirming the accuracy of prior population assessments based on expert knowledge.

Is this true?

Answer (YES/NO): NO